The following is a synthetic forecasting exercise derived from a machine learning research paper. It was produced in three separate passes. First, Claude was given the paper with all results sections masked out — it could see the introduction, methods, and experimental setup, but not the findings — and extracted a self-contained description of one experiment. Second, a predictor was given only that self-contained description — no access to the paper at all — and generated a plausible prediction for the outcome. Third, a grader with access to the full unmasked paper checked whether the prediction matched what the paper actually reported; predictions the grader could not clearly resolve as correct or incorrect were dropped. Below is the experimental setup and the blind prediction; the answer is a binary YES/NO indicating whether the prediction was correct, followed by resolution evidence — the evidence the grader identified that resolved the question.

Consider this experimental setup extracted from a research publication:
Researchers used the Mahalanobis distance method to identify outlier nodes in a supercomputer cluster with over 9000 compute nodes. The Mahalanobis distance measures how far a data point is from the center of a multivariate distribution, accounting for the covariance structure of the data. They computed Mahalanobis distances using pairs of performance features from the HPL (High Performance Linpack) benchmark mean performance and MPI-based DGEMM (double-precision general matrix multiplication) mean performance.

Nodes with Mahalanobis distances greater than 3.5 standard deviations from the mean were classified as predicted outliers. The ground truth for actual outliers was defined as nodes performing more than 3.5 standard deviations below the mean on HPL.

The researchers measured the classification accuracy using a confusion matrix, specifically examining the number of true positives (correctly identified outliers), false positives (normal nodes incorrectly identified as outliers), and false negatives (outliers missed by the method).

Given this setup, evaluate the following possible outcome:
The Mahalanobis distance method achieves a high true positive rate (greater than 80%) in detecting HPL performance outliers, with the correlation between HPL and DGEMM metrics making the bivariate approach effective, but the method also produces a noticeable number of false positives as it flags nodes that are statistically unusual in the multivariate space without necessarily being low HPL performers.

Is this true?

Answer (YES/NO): YES